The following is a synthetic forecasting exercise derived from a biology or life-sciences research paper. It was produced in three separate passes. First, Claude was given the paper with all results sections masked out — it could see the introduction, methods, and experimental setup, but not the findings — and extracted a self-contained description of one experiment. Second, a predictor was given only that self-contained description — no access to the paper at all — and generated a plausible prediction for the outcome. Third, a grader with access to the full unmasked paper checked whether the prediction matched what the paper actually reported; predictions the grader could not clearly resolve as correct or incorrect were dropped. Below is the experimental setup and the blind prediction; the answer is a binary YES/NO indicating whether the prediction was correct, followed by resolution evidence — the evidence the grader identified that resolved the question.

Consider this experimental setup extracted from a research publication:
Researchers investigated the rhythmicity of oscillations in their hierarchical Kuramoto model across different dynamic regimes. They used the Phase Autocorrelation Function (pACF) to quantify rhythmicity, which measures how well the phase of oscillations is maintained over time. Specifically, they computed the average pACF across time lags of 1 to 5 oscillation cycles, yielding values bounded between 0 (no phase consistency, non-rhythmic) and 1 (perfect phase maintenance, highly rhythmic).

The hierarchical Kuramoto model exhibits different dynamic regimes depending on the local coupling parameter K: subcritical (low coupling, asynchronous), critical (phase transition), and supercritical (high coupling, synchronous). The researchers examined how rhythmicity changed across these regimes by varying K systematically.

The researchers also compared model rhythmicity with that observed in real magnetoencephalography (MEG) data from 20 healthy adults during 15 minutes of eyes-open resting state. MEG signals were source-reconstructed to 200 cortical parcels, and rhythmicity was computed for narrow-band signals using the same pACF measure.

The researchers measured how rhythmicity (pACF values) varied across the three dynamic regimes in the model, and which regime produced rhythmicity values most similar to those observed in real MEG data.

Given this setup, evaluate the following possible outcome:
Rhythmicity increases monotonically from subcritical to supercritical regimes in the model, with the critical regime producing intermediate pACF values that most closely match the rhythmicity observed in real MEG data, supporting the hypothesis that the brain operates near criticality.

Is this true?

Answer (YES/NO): NO